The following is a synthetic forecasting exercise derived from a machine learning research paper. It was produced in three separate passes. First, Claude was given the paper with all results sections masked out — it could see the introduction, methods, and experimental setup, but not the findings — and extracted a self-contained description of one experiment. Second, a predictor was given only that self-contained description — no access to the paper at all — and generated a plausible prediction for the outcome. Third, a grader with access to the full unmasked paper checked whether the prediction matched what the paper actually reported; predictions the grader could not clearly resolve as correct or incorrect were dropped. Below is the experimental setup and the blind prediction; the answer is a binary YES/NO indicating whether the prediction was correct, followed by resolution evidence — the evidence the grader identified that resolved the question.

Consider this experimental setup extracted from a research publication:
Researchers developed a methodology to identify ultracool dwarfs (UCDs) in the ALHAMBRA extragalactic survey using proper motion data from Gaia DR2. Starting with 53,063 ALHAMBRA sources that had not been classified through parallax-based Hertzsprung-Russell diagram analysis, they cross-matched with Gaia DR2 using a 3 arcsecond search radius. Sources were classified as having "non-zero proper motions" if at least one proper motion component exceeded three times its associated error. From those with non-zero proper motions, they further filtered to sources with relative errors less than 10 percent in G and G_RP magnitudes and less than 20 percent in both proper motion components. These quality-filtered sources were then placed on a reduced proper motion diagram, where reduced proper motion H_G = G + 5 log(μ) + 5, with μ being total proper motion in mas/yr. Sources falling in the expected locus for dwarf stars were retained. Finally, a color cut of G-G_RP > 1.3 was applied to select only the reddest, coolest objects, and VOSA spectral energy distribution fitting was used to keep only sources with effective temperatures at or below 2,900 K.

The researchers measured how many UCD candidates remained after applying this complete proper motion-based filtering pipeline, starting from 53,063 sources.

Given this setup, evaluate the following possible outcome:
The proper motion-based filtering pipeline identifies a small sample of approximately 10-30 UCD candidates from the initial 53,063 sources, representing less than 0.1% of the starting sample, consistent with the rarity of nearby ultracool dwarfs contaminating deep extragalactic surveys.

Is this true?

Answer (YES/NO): NO